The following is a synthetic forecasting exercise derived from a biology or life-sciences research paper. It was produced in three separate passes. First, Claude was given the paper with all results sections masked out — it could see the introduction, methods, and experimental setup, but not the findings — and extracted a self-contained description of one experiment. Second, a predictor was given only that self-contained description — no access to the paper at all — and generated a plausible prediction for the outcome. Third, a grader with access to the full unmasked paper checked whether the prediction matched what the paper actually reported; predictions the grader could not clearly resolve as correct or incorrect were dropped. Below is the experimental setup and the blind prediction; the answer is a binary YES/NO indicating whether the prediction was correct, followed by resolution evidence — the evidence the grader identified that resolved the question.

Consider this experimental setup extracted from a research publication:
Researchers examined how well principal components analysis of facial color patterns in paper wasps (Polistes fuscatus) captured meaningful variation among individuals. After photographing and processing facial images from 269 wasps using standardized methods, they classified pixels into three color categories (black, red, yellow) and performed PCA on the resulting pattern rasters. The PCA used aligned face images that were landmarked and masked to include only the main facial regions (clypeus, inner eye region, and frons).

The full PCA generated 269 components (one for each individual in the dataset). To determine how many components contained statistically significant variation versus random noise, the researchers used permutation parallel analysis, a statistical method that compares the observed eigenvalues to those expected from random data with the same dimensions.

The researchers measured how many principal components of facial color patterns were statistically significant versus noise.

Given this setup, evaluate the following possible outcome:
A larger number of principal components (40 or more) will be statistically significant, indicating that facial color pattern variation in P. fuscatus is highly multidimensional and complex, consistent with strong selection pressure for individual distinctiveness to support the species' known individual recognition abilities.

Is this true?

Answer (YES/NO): NO